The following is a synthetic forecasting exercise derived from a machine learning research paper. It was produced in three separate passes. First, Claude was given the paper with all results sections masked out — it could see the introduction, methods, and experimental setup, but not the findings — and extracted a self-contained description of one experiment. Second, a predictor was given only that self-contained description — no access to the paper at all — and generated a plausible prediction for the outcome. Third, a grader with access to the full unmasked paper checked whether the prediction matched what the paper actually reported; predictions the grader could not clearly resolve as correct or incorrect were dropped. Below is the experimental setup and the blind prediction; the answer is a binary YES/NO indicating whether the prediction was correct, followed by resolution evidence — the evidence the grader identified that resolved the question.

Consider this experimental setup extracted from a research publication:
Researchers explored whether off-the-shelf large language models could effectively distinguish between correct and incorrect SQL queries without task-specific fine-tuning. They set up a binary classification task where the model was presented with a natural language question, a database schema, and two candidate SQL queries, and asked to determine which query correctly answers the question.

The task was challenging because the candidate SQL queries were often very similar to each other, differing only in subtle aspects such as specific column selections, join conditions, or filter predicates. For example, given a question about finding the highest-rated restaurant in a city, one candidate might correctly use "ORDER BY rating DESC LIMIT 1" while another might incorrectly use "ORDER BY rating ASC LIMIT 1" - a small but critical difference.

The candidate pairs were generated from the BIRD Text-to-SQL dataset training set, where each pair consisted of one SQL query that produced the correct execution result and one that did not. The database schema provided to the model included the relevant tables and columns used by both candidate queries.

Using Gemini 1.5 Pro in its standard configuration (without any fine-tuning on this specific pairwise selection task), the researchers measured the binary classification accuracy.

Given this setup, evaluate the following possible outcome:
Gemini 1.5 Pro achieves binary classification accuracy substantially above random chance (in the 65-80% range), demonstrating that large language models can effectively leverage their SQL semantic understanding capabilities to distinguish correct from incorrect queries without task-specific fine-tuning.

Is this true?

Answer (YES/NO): NO